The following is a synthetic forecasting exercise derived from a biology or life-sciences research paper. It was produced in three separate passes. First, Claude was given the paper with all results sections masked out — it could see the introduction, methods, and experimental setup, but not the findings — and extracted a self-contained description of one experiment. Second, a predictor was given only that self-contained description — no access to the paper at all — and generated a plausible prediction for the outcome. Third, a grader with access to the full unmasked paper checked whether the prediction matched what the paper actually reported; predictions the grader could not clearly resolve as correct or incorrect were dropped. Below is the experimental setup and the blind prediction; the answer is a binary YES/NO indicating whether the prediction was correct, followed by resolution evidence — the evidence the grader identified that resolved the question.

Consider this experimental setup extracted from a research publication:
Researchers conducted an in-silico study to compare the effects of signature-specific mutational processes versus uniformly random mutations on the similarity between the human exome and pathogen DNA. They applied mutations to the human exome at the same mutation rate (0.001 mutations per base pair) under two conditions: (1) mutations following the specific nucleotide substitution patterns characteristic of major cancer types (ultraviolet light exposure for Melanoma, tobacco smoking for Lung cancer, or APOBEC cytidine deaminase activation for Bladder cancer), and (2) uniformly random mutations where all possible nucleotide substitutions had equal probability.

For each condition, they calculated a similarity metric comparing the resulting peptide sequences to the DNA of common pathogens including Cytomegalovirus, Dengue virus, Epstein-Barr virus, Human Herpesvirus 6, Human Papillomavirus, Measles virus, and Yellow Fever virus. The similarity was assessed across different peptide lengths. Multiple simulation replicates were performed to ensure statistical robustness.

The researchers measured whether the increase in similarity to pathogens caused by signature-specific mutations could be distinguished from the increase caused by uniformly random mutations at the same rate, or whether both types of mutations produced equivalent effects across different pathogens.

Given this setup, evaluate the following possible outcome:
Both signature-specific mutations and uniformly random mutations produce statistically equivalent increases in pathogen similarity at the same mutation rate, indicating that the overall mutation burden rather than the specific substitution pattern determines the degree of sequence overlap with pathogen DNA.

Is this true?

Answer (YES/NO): NO